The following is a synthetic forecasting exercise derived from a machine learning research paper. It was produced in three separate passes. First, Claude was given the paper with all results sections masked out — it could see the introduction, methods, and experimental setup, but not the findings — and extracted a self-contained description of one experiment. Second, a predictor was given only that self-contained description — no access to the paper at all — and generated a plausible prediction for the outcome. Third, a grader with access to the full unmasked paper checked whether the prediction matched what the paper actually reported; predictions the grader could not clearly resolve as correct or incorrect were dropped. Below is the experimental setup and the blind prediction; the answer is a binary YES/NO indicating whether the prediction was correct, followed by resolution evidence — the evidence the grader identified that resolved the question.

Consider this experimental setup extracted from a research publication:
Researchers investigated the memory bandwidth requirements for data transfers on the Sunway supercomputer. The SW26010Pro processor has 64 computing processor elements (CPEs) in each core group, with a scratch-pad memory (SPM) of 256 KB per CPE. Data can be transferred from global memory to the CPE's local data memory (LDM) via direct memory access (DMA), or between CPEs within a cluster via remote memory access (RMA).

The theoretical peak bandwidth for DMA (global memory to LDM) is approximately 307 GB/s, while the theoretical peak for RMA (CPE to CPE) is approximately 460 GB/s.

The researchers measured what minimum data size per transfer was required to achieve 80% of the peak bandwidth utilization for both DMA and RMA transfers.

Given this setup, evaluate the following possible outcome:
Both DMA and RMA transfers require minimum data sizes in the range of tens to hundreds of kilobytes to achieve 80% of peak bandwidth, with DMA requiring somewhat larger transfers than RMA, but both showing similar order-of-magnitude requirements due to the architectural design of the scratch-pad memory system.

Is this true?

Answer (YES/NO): NO